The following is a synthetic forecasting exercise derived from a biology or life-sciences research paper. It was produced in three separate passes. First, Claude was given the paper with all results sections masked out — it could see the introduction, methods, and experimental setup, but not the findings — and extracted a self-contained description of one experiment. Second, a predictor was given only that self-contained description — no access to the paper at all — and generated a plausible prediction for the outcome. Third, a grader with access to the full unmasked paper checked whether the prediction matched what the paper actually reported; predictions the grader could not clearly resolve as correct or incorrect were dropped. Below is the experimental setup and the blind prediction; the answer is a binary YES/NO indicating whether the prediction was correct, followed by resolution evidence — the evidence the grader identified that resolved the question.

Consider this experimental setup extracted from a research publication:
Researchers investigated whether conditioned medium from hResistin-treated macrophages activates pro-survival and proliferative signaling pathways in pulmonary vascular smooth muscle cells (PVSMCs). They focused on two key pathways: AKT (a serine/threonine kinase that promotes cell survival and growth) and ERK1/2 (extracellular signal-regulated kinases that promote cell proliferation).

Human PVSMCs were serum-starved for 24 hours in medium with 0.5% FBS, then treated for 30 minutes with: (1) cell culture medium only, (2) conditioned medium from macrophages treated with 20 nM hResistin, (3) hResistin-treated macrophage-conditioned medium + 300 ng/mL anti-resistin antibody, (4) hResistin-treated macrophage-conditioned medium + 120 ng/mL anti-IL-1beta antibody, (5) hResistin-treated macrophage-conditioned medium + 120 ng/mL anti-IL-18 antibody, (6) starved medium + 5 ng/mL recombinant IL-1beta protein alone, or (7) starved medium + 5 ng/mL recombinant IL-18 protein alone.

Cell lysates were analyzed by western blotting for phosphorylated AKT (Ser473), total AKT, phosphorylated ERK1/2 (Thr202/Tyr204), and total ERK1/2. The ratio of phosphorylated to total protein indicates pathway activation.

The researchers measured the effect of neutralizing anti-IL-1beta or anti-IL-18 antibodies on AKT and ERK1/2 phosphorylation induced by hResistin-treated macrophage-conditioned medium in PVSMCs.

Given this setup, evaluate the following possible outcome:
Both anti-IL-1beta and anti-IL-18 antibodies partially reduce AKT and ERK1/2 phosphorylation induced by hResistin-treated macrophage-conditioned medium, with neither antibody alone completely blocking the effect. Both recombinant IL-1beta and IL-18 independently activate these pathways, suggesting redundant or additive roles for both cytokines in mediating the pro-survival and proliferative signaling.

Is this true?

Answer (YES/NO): YES